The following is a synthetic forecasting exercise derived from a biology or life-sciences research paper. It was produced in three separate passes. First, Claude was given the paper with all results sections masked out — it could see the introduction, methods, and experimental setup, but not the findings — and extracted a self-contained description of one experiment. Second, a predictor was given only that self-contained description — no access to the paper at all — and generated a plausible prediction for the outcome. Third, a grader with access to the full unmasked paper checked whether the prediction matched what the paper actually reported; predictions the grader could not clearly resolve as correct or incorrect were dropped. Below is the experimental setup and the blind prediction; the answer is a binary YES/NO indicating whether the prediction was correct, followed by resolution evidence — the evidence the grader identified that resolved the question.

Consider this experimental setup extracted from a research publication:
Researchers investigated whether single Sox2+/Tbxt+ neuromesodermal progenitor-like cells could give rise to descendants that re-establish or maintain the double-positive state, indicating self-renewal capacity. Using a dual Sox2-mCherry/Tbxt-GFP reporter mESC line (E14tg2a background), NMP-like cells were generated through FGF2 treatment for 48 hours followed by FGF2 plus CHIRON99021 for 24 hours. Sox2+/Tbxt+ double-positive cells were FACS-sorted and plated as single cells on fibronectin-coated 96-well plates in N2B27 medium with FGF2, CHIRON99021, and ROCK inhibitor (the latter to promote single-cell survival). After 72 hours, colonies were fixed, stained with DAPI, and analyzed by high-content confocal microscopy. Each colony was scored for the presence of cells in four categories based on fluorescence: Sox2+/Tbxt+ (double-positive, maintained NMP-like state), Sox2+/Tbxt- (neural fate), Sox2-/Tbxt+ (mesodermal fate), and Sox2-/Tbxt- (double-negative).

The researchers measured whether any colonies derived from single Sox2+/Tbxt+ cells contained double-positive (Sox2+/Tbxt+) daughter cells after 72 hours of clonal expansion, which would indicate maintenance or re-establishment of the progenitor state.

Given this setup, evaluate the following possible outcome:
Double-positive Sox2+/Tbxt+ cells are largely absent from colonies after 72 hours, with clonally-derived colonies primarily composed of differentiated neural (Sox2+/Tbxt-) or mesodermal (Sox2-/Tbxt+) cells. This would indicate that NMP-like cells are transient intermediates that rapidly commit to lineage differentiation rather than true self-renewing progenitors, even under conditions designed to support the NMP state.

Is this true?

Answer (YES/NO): NO